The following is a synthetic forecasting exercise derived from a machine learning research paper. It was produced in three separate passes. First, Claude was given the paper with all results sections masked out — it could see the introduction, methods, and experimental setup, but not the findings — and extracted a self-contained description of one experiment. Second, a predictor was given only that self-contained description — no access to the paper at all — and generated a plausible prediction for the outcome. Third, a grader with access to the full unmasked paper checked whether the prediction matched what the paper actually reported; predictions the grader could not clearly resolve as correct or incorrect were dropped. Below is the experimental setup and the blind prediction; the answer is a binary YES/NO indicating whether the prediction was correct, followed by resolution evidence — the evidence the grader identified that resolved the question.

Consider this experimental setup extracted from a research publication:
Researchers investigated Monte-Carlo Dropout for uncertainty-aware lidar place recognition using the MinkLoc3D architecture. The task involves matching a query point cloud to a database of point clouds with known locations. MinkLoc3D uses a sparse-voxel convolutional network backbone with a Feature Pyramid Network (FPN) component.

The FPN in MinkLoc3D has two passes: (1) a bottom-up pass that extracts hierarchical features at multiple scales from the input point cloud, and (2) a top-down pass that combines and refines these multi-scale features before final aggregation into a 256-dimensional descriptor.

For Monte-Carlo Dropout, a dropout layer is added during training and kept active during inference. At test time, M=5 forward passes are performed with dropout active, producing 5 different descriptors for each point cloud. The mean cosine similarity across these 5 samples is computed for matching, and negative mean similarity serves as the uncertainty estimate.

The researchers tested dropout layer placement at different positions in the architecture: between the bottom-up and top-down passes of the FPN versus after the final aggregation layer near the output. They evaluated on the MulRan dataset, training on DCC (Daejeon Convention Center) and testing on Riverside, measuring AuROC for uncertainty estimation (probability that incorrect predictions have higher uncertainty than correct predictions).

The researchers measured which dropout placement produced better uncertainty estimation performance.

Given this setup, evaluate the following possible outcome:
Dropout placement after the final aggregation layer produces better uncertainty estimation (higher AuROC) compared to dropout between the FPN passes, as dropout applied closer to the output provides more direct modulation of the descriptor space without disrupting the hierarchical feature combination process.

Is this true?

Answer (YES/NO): NO